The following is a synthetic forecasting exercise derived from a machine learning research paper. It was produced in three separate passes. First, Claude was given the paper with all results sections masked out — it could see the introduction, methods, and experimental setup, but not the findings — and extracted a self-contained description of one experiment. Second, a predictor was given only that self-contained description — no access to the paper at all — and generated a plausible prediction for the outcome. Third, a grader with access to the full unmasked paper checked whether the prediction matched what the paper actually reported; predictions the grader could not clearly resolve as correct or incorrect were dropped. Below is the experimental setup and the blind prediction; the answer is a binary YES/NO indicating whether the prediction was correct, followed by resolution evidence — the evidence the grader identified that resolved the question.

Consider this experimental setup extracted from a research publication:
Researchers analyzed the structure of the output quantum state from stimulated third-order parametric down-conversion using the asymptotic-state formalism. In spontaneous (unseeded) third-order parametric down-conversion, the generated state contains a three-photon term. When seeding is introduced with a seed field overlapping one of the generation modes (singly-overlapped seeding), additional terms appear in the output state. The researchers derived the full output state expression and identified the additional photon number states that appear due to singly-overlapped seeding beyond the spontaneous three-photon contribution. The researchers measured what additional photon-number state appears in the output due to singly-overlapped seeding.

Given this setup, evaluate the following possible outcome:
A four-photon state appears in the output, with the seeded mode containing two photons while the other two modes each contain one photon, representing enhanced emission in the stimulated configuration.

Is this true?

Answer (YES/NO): NO